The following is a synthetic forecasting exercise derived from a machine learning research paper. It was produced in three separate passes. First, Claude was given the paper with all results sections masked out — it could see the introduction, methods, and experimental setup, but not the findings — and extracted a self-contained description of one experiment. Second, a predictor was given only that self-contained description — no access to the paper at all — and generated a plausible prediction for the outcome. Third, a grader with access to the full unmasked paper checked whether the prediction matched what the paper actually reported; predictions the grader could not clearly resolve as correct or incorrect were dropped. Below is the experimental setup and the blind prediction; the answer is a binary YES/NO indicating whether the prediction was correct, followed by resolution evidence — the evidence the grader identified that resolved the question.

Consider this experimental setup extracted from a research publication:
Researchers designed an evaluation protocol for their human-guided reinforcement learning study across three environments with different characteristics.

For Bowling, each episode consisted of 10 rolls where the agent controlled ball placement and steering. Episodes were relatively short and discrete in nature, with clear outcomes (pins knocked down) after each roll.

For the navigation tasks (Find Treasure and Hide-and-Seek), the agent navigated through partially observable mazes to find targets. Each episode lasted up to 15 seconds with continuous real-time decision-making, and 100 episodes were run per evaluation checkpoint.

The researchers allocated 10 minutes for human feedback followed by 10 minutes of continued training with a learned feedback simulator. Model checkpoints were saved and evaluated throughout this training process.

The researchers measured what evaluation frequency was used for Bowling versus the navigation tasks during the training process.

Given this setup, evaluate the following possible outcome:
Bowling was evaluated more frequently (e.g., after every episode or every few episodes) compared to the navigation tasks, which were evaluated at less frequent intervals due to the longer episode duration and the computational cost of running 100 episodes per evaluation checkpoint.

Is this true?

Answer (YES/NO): YES